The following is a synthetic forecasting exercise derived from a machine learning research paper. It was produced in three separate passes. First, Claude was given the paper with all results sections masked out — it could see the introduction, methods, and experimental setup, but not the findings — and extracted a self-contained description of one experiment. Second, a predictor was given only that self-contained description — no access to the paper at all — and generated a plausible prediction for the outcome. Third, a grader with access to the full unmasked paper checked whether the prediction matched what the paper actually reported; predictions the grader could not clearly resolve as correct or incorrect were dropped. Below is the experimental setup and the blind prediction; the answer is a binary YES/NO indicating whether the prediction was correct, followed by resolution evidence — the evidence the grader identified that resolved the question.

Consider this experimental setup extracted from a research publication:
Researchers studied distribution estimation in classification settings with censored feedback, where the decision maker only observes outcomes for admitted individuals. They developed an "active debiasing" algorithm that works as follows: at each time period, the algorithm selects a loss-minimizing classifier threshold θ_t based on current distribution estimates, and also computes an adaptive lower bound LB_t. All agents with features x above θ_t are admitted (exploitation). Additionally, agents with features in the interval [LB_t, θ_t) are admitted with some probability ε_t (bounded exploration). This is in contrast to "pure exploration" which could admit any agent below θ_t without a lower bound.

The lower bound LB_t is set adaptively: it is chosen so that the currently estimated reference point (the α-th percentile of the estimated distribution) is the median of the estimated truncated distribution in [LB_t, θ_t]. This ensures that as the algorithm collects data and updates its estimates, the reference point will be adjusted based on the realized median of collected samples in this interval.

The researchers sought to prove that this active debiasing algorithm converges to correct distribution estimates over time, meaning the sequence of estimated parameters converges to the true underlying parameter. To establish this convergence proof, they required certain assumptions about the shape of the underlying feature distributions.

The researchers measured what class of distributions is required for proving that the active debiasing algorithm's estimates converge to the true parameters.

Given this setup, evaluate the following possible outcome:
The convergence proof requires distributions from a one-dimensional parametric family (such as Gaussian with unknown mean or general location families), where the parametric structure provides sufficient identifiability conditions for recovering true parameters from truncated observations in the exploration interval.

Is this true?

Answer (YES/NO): NO